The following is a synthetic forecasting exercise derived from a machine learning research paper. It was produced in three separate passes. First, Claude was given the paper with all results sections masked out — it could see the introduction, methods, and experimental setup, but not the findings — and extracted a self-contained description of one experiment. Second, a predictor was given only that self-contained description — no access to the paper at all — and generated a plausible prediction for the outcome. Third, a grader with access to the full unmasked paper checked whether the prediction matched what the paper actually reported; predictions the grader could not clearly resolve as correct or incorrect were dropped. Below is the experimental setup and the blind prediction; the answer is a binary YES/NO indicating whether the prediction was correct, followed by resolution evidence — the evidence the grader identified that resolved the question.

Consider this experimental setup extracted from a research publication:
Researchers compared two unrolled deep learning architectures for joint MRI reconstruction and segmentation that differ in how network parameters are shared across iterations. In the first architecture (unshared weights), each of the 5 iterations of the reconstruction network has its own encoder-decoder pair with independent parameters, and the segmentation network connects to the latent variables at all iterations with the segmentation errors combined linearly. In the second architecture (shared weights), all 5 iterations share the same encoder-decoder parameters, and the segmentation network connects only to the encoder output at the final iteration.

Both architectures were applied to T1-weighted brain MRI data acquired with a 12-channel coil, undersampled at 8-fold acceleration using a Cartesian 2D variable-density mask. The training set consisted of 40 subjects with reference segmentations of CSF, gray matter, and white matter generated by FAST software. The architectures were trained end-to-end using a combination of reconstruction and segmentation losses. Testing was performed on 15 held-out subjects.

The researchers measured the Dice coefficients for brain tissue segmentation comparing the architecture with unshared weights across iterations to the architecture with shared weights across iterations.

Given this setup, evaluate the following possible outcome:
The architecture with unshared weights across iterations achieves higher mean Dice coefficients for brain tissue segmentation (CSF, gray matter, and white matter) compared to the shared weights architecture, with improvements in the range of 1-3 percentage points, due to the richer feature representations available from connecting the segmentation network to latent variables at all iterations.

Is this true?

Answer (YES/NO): NO